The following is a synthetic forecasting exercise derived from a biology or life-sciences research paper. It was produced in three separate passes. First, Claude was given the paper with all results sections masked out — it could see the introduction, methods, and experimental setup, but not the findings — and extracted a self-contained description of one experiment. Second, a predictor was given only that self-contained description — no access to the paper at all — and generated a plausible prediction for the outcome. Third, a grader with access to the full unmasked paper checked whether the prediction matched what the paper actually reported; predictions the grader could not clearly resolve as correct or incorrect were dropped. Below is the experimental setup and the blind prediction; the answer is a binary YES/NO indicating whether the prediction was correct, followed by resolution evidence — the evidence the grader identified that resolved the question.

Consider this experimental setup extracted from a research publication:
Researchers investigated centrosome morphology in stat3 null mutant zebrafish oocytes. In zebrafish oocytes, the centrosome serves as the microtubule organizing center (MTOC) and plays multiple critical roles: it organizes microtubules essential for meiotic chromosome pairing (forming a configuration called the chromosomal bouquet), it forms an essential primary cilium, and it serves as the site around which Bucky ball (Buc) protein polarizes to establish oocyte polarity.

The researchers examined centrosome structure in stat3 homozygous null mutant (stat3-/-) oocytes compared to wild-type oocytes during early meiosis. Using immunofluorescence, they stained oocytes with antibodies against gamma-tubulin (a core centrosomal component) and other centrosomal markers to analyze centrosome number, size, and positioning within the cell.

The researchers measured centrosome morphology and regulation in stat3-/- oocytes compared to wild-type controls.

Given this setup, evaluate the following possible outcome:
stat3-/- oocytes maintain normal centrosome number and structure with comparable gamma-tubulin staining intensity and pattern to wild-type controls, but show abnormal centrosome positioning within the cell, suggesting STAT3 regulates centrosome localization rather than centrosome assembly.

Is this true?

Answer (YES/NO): NO